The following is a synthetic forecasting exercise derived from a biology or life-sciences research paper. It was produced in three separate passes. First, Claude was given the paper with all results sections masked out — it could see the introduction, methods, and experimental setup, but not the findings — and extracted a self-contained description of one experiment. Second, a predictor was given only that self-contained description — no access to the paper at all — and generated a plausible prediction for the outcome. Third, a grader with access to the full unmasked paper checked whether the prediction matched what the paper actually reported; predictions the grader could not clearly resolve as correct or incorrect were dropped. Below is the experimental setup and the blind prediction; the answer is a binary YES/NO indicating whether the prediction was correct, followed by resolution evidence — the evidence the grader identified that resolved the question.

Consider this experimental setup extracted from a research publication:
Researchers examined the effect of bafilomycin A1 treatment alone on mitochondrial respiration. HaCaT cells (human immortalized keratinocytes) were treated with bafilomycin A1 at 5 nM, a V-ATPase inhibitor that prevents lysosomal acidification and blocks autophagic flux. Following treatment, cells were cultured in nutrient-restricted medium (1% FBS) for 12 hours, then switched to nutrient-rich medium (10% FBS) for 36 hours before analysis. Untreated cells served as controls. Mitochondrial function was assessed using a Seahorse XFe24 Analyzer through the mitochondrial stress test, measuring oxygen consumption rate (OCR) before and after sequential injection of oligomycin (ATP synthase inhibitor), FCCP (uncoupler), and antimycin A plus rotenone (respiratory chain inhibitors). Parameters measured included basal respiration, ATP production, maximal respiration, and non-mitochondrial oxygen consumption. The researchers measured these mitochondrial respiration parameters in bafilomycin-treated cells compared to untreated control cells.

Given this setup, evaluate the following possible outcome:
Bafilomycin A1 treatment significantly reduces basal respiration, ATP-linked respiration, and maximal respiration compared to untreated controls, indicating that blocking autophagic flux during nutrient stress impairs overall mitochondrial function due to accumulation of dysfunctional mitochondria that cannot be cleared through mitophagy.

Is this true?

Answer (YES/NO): NO